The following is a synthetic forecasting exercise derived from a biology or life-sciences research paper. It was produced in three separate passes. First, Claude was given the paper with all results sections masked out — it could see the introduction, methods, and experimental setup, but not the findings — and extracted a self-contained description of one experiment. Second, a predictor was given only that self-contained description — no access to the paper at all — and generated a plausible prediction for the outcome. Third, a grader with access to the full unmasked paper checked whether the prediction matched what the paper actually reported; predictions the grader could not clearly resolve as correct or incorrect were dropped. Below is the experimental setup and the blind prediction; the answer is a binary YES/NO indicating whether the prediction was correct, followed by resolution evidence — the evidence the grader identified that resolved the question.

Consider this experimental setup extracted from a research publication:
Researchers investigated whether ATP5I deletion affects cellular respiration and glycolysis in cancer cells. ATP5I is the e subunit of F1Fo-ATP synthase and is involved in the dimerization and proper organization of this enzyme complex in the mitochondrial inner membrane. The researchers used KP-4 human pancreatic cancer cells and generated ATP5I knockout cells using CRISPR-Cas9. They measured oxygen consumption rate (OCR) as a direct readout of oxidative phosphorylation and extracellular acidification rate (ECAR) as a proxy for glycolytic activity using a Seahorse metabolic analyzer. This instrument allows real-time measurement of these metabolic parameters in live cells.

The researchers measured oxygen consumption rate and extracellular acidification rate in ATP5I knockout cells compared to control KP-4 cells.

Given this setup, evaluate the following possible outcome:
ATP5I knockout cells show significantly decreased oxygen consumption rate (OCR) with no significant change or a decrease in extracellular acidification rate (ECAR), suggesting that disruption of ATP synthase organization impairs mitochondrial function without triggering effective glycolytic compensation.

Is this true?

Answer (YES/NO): NO